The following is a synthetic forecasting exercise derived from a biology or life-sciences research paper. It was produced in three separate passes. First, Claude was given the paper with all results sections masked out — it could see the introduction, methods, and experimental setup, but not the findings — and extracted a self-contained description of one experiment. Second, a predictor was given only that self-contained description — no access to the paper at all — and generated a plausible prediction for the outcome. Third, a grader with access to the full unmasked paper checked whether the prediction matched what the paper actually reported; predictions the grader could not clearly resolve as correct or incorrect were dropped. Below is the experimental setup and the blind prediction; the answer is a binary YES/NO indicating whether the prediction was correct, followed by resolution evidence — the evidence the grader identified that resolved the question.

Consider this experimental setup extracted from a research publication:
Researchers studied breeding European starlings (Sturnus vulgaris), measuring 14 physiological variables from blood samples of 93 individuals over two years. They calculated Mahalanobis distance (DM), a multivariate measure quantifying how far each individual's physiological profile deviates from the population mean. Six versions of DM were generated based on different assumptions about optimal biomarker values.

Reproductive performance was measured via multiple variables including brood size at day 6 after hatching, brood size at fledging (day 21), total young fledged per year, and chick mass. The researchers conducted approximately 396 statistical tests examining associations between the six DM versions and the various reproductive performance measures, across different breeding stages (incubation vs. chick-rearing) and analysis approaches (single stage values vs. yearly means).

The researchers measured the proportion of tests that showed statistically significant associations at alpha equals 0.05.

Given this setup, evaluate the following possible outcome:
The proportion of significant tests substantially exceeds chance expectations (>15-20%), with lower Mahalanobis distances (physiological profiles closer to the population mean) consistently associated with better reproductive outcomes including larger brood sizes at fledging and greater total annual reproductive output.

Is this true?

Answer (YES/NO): NO